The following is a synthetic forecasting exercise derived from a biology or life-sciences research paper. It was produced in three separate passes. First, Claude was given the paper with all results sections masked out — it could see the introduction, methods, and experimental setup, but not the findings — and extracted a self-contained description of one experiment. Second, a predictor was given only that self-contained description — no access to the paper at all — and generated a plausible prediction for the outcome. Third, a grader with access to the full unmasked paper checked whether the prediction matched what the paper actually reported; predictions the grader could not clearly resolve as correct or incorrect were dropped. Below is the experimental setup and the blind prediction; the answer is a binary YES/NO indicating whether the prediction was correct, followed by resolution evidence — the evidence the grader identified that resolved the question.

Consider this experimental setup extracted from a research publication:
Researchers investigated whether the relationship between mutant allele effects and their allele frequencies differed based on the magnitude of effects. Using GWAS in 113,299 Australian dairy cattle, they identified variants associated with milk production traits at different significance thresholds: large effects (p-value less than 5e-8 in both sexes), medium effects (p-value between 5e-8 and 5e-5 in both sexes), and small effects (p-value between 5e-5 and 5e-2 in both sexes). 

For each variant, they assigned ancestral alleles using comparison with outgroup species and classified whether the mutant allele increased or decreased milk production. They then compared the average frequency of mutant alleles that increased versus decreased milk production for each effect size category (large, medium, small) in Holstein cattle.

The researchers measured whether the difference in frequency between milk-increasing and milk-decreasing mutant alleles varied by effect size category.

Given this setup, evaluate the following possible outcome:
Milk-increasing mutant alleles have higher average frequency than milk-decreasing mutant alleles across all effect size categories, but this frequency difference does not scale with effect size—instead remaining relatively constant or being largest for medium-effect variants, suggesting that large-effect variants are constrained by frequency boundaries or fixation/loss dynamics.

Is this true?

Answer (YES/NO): NO